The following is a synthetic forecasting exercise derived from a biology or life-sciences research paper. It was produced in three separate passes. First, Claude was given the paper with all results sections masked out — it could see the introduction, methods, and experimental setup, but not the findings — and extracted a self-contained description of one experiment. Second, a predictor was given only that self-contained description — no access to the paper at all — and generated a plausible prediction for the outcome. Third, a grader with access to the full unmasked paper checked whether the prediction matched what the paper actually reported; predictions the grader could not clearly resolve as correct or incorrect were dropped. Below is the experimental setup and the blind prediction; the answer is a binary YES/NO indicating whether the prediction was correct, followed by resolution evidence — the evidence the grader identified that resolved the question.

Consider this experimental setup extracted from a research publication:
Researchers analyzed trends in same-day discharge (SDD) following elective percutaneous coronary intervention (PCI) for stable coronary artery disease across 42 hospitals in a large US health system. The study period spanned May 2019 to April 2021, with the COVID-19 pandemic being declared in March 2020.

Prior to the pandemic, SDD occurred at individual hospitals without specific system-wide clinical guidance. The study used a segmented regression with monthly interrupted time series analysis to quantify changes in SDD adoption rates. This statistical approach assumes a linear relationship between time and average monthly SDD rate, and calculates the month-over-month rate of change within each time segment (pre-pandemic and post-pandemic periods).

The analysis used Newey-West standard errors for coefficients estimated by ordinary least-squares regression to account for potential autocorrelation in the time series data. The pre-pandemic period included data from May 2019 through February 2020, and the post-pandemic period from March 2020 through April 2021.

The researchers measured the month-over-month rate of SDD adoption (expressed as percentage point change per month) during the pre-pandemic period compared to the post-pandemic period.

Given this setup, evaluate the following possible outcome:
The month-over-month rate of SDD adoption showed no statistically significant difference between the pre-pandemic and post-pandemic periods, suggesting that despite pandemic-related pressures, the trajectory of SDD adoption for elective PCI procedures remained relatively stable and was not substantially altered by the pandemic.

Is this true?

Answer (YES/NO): NO